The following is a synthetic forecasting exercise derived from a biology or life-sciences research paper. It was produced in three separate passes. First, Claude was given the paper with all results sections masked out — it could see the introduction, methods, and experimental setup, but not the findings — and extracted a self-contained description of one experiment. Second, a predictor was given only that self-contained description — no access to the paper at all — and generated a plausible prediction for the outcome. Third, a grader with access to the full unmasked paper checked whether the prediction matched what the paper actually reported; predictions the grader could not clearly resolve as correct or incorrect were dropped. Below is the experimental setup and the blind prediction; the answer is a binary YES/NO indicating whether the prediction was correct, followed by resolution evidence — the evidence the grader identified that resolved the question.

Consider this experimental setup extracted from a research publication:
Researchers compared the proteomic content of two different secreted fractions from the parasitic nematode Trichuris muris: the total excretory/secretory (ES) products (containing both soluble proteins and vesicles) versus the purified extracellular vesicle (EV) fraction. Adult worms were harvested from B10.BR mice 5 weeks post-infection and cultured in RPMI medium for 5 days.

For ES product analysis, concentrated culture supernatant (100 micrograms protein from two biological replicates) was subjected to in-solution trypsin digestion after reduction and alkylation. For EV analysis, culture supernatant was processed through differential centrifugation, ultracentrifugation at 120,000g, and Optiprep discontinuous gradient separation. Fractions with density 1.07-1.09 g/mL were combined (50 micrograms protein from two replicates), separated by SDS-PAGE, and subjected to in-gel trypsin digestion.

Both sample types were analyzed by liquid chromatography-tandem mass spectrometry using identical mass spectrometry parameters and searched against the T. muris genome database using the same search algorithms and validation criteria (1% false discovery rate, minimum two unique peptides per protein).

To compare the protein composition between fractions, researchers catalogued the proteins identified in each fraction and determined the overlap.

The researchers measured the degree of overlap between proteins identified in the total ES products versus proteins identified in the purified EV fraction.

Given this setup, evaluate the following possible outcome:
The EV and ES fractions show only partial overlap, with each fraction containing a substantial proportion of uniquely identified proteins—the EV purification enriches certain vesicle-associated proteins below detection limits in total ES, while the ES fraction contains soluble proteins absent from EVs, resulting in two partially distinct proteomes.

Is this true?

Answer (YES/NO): NO